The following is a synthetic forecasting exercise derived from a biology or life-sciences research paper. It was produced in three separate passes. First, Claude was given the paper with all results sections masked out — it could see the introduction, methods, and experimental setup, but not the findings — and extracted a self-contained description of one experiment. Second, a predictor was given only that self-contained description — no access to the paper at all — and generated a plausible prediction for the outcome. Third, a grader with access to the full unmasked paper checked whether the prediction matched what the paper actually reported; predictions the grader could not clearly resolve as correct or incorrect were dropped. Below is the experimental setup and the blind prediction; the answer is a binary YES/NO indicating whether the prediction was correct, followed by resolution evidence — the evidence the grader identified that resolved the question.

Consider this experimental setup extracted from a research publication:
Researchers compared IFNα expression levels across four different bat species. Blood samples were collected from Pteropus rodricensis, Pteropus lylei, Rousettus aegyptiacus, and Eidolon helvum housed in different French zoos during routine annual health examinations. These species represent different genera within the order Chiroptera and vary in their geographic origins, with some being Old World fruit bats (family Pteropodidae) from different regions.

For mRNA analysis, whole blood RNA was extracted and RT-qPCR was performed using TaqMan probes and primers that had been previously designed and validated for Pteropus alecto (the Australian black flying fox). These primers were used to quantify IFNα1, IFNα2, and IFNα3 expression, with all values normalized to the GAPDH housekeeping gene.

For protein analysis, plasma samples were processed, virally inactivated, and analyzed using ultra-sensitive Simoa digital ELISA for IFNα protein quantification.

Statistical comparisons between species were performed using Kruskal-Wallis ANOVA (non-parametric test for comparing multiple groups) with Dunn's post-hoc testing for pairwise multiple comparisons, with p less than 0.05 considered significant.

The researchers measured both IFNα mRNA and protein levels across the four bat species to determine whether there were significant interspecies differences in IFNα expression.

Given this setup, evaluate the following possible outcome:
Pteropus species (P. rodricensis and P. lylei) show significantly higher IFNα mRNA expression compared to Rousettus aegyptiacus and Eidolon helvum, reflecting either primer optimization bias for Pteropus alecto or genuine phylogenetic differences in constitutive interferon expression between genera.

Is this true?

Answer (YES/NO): NO